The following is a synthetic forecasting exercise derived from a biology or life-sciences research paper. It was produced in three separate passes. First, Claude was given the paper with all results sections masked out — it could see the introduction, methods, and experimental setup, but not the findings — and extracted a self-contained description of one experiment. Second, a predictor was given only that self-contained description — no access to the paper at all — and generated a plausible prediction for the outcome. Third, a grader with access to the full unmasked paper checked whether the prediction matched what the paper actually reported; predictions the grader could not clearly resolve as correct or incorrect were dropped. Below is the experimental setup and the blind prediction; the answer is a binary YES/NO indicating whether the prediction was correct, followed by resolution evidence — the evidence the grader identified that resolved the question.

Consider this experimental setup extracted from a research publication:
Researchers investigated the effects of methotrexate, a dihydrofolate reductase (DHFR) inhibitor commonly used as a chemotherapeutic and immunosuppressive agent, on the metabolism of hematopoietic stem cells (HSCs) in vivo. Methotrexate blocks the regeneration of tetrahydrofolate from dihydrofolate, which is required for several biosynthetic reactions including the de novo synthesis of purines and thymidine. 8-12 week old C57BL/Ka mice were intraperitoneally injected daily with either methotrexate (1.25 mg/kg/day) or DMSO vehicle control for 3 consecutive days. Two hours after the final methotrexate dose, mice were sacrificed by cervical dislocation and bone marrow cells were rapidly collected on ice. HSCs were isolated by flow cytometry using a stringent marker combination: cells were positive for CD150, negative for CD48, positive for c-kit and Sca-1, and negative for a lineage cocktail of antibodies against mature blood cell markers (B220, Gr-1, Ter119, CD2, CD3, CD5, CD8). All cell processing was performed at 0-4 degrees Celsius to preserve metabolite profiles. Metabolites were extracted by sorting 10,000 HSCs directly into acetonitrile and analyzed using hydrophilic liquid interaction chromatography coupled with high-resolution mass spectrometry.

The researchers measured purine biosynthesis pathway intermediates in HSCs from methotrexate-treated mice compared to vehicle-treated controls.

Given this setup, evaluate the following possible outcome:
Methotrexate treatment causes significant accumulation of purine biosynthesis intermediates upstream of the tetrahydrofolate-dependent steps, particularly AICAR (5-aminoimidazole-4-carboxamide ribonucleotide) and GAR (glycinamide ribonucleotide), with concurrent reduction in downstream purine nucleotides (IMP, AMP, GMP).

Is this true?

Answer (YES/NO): NO